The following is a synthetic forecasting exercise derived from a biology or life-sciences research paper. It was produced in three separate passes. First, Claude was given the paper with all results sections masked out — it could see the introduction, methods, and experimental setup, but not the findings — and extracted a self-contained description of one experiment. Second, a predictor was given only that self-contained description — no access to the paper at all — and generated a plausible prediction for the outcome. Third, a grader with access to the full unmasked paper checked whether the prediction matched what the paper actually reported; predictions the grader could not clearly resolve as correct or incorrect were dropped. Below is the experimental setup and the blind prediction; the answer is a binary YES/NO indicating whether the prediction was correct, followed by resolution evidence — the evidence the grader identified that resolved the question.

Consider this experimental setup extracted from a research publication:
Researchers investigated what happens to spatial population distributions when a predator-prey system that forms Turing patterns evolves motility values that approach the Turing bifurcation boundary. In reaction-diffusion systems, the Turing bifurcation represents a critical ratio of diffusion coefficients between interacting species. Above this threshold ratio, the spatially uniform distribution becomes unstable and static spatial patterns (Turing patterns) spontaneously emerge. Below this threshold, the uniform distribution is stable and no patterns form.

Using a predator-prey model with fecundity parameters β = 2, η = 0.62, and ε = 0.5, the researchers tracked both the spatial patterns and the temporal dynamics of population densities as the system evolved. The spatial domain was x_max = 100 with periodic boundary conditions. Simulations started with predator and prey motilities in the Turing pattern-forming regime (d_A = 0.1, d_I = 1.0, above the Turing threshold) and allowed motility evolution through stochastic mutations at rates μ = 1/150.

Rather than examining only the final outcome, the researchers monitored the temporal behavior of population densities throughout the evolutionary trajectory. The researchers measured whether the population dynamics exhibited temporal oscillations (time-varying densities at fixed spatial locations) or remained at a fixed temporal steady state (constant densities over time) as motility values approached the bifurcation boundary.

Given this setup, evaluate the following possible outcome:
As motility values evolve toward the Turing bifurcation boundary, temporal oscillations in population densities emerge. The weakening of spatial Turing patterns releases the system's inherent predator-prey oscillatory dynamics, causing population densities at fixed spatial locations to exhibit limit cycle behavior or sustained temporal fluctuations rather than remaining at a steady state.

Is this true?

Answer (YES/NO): NO